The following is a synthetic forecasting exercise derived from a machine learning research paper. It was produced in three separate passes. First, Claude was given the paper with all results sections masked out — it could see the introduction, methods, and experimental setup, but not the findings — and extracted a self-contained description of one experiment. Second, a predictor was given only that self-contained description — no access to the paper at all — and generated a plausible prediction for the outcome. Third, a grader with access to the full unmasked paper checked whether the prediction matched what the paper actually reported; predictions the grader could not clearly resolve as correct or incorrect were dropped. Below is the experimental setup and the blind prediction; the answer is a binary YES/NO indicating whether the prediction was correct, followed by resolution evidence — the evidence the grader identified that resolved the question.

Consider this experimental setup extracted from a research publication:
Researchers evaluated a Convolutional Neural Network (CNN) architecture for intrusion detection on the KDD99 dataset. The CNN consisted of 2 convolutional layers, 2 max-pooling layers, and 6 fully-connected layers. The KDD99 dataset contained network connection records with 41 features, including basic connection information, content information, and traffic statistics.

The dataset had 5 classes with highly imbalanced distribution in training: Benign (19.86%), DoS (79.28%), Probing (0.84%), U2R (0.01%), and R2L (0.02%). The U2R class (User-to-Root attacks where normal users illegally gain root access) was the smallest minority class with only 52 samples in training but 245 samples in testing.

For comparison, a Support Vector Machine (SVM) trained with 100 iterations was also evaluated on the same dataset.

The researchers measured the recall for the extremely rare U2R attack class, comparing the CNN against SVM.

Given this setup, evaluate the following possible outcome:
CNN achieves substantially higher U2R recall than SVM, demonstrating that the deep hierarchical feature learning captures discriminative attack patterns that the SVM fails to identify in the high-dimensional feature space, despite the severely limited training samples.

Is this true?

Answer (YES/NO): NO